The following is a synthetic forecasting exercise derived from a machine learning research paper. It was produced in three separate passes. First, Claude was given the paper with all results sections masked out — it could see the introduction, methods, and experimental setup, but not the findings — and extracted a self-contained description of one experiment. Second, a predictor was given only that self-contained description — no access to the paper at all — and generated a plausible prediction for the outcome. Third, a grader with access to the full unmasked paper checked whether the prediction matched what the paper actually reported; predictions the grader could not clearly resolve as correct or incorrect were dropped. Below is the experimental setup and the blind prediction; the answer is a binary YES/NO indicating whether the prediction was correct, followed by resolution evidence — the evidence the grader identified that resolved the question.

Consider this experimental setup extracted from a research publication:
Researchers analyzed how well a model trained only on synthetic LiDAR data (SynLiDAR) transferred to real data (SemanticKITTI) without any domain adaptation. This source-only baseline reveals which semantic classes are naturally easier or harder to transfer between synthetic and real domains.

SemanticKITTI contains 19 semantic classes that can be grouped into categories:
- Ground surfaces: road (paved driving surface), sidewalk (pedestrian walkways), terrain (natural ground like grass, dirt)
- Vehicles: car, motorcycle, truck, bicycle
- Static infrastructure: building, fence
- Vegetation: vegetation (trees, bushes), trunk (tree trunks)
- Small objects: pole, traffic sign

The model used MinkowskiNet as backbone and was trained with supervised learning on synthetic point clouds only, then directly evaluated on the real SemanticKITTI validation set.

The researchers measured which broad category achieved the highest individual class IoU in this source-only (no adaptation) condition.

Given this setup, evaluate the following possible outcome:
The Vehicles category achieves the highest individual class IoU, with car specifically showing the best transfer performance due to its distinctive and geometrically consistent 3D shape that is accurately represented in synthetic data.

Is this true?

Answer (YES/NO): NO